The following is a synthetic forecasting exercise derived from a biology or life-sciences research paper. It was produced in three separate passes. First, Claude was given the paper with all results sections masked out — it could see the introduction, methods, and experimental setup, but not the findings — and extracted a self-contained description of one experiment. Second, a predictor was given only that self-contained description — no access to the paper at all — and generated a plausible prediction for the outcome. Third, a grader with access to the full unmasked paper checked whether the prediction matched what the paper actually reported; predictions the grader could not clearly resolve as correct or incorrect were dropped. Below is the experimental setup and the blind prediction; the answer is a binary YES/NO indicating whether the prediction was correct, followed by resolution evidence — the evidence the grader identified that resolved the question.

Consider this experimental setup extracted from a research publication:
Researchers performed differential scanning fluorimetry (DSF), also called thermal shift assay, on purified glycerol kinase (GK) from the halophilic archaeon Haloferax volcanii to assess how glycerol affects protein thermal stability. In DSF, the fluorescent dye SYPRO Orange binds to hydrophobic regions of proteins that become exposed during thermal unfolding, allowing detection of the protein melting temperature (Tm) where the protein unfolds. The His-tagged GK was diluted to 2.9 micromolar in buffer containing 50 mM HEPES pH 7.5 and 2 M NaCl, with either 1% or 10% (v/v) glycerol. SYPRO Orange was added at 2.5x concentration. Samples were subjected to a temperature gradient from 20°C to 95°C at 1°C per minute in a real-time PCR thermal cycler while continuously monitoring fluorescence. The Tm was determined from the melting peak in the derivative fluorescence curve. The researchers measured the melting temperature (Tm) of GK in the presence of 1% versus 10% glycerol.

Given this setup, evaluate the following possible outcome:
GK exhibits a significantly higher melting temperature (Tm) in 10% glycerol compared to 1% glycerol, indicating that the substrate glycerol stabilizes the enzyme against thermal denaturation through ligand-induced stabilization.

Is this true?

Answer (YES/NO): NO